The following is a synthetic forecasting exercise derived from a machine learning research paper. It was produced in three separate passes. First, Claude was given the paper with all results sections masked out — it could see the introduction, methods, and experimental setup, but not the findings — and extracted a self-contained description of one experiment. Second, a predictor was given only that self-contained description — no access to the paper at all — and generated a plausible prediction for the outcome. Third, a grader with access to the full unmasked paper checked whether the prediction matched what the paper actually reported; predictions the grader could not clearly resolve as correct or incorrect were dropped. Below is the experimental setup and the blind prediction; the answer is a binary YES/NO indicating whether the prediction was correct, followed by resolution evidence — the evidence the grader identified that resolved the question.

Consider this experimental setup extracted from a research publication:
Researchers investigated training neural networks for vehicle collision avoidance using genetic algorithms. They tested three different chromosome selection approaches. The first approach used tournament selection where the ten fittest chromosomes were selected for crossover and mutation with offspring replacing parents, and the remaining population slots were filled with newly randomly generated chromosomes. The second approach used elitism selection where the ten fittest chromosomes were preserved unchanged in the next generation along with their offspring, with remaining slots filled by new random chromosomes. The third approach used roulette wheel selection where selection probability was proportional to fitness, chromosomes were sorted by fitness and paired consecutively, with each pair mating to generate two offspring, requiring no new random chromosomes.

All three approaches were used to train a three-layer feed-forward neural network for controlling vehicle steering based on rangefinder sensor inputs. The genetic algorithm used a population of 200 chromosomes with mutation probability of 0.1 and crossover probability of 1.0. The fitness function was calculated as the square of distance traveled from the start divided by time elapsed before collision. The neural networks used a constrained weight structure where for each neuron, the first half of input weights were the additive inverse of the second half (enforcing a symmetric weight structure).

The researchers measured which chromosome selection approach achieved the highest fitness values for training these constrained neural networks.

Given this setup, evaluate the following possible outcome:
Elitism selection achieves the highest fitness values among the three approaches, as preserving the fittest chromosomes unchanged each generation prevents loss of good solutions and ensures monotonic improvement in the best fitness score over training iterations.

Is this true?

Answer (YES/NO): YES